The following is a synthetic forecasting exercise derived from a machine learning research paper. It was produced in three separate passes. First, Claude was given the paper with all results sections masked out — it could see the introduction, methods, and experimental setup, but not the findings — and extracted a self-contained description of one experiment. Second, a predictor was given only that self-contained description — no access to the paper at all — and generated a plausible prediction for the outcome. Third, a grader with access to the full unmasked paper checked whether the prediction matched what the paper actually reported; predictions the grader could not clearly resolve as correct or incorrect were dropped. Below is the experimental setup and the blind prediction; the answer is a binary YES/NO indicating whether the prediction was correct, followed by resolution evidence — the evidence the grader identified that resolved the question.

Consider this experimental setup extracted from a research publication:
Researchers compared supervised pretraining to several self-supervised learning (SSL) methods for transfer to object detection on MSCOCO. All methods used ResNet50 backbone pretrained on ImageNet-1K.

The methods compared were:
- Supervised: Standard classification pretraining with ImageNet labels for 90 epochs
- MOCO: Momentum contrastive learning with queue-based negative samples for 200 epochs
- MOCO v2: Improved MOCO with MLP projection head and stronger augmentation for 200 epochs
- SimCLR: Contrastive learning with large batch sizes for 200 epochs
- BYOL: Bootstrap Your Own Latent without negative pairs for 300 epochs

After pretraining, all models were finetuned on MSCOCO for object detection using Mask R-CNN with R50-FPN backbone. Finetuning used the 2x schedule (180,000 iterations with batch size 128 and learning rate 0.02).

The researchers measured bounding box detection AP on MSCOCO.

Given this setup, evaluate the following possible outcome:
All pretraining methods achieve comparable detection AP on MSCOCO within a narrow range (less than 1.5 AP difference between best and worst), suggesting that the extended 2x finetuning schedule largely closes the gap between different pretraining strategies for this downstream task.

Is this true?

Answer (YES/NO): NO